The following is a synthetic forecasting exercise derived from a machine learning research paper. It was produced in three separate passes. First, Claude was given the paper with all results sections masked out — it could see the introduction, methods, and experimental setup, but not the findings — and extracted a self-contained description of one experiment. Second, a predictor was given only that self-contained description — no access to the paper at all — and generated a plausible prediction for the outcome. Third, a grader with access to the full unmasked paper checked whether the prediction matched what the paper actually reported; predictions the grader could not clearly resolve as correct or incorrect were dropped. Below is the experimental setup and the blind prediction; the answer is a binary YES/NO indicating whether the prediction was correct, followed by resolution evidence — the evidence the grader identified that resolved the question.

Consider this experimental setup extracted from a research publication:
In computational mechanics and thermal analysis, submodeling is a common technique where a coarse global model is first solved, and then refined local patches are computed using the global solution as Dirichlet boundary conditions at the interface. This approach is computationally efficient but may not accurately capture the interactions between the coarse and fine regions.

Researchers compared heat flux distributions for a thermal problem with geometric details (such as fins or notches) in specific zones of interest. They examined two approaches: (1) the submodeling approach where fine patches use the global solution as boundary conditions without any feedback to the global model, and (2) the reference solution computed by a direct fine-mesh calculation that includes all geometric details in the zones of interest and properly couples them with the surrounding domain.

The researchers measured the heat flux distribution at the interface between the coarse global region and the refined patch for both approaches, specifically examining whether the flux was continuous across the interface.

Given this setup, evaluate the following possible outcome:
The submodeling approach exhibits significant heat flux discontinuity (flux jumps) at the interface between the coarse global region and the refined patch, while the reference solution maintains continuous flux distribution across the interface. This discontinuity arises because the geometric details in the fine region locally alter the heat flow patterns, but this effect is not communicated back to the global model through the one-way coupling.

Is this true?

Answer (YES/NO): YES